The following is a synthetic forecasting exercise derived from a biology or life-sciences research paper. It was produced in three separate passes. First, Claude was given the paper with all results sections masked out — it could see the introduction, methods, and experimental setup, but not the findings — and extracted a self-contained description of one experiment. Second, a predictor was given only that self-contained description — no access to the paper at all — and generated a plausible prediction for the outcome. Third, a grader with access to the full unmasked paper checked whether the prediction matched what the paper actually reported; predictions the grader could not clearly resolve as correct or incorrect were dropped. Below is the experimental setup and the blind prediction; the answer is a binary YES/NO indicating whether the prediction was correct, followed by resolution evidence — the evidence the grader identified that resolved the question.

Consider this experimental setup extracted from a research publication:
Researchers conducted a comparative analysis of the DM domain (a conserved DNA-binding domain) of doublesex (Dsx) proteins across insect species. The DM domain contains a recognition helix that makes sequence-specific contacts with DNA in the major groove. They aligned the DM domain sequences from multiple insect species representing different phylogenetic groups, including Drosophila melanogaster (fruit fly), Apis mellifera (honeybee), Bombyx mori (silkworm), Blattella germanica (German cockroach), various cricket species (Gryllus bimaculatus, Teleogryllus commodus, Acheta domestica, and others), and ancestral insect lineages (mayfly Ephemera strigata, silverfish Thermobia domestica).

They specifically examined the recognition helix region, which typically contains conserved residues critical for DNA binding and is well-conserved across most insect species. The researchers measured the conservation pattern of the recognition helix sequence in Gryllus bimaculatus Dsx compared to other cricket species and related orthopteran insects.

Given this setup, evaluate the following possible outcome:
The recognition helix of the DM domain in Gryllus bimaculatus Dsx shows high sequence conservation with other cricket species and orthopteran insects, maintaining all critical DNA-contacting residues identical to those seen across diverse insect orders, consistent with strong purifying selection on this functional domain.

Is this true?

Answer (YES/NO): NO